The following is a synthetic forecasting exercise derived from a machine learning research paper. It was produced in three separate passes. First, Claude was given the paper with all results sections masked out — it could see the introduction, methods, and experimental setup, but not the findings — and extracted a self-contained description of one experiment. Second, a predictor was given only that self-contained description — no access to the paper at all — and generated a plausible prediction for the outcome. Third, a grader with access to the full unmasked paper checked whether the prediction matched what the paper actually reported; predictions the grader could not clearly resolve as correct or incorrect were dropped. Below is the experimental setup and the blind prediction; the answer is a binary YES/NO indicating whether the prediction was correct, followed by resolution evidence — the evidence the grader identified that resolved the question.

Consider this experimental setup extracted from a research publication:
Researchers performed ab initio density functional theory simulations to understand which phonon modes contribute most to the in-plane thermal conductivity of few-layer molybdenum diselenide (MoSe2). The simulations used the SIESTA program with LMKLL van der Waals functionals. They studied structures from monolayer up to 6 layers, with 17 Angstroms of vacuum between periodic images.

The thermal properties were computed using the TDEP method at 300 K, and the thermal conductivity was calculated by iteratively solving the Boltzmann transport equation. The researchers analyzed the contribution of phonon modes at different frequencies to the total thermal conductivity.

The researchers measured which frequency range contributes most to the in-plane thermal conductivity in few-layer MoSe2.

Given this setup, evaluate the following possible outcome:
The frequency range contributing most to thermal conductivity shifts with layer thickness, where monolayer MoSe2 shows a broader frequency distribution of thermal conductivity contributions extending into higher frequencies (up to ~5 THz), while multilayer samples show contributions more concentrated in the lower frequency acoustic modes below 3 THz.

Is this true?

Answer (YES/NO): NO